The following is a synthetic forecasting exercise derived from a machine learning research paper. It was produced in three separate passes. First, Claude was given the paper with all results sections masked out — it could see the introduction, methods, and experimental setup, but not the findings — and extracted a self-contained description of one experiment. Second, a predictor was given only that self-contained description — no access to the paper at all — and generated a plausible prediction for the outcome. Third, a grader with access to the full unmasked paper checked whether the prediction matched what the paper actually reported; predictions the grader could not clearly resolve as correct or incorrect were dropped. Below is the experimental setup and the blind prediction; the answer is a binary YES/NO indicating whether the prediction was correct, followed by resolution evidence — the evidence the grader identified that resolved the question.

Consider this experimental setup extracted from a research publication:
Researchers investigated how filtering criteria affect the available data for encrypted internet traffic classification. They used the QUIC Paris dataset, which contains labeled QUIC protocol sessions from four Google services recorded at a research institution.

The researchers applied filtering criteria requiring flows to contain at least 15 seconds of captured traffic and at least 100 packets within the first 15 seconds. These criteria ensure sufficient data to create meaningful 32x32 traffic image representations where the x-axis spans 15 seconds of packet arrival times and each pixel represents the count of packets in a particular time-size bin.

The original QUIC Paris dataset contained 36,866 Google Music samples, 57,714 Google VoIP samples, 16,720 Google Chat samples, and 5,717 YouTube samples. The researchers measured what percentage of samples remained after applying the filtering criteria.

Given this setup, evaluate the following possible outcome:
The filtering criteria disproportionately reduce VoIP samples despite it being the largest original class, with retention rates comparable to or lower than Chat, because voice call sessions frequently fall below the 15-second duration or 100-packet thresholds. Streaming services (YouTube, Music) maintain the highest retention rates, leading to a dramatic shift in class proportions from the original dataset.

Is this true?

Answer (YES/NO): NO